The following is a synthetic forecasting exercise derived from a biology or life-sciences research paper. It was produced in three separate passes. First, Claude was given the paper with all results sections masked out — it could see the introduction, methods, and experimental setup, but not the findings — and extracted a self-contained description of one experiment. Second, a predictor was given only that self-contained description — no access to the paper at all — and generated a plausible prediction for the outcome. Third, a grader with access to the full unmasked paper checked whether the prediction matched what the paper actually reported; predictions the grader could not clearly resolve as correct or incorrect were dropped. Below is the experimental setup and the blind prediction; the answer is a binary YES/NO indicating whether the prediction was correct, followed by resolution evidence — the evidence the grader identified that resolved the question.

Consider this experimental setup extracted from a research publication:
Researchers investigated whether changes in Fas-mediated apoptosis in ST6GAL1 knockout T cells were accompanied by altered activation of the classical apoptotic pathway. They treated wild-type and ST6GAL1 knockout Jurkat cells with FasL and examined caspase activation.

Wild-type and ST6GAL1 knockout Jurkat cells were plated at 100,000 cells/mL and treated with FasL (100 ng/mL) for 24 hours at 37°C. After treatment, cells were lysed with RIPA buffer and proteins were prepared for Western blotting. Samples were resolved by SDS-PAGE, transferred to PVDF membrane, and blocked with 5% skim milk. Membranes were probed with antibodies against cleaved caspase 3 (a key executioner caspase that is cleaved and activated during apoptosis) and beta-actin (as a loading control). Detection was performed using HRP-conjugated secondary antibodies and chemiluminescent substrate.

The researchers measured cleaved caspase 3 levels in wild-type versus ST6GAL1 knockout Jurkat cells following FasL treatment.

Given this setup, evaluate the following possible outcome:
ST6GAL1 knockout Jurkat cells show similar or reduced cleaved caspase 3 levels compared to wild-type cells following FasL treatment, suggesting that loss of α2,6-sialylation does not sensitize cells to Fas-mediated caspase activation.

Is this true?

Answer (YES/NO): NO